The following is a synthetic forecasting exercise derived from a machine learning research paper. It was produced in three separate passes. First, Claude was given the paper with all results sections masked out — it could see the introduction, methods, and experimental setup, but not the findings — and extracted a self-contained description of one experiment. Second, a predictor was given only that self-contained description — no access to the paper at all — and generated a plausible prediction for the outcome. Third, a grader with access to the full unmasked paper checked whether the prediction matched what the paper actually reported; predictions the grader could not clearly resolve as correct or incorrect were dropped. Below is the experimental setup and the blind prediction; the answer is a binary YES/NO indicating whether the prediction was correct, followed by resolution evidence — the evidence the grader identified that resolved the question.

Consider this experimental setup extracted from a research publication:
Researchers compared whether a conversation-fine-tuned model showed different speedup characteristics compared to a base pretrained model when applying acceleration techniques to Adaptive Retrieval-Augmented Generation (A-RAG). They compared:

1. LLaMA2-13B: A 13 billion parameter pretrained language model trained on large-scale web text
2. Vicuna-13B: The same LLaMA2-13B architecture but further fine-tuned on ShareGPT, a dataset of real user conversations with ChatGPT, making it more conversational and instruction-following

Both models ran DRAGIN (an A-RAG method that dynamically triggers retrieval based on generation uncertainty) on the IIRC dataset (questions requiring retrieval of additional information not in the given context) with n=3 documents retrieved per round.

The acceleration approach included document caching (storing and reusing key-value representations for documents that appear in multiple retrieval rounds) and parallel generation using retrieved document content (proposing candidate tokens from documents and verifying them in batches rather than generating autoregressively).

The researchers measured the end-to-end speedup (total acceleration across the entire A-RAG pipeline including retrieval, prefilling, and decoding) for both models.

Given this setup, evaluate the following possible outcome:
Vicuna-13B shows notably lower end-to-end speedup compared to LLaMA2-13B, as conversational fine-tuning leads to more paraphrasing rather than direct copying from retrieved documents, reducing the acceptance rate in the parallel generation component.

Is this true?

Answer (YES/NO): NO